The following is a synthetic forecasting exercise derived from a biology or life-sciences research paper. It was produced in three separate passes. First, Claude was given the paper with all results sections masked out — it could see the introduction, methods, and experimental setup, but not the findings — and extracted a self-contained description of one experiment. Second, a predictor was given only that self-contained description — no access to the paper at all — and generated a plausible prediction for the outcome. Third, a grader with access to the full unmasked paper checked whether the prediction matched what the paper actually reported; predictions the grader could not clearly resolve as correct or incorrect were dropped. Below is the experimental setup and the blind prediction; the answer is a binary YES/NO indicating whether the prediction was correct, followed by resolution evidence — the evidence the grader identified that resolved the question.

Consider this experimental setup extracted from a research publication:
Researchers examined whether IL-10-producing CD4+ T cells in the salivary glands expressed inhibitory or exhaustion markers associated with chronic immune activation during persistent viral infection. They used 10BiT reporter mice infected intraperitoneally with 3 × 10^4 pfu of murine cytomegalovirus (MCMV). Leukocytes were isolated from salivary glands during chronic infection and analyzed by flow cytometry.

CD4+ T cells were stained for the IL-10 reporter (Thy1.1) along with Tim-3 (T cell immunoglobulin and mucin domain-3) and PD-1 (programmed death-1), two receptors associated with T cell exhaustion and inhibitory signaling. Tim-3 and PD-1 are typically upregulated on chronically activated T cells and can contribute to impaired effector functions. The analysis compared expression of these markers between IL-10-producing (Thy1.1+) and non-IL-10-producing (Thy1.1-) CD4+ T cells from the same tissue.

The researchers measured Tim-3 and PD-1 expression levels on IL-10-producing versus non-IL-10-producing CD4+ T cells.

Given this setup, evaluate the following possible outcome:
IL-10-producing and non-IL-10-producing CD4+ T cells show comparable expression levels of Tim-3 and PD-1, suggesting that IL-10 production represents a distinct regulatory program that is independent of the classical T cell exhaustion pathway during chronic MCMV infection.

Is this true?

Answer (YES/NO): NO